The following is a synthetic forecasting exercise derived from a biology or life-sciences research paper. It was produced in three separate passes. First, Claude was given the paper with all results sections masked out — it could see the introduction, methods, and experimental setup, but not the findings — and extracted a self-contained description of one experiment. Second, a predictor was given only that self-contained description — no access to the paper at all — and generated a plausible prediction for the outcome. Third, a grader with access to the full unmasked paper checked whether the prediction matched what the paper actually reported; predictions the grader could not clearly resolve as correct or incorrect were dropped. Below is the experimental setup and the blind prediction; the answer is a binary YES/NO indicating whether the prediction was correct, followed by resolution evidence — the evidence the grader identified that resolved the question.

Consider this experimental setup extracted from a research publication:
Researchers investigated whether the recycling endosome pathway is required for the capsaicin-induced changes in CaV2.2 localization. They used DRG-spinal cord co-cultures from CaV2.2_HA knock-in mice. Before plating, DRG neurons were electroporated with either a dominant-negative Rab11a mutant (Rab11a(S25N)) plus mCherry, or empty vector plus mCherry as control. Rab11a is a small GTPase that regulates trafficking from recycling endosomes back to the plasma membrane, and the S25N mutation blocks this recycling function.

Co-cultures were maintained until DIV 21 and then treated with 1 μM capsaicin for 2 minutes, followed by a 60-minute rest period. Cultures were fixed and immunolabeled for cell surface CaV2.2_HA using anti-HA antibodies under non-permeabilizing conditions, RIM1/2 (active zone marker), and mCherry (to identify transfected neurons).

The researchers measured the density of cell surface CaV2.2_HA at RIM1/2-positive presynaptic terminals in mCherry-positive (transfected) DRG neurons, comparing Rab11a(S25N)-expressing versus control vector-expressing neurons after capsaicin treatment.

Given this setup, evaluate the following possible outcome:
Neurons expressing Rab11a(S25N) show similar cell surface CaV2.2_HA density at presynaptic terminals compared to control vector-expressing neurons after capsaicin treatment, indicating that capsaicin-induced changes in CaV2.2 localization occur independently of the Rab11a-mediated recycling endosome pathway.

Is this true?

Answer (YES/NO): NO